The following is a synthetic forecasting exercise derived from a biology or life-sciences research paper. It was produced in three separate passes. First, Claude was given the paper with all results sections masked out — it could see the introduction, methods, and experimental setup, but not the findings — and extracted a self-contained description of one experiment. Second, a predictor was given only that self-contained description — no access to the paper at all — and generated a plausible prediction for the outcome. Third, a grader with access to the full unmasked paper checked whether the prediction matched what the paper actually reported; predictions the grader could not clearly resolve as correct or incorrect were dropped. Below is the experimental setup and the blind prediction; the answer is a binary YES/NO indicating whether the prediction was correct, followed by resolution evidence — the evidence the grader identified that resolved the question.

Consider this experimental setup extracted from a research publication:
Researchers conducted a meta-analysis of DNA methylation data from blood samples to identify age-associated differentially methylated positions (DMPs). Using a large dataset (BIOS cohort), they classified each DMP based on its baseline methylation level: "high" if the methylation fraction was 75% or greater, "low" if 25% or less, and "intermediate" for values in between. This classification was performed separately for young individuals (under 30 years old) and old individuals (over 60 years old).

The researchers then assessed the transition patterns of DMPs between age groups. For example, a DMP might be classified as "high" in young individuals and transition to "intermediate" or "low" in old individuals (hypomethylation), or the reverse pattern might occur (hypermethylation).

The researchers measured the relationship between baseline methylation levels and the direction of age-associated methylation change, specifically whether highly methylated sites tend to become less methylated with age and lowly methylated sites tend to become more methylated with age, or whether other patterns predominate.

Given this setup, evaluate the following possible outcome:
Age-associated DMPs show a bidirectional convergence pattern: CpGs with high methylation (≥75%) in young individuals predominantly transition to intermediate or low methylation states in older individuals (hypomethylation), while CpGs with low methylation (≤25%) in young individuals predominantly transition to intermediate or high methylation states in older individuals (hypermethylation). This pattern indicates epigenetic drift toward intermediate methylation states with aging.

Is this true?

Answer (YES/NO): YES